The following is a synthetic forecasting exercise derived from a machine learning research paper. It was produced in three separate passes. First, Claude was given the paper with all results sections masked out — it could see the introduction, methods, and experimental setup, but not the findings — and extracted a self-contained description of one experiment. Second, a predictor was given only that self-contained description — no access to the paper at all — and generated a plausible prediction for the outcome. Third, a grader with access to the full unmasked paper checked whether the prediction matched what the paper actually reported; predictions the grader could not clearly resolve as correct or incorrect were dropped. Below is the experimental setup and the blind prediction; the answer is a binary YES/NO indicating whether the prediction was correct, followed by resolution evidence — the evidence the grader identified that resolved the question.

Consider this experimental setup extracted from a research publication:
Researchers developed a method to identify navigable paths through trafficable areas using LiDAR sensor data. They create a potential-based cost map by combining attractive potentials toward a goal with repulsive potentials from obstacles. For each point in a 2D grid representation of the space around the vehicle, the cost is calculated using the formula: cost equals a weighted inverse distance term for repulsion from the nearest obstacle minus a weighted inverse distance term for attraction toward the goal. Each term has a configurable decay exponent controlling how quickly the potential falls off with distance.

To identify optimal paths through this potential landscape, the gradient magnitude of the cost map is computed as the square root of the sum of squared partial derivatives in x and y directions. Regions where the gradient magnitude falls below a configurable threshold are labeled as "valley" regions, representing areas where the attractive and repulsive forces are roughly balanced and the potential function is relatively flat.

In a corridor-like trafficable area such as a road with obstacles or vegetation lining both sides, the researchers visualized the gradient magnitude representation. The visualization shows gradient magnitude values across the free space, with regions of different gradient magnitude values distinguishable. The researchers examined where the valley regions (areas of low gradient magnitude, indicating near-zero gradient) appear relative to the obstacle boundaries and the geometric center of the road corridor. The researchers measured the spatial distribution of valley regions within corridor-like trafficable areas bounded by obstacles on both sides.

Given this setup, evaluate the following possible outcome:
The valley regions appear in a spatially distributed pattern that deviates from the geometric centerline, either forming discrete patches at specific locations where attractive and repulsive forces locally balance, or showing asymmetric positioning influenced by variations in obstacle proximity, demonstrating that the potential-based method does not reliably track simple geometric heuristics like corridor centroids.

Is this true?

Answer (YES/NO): NO